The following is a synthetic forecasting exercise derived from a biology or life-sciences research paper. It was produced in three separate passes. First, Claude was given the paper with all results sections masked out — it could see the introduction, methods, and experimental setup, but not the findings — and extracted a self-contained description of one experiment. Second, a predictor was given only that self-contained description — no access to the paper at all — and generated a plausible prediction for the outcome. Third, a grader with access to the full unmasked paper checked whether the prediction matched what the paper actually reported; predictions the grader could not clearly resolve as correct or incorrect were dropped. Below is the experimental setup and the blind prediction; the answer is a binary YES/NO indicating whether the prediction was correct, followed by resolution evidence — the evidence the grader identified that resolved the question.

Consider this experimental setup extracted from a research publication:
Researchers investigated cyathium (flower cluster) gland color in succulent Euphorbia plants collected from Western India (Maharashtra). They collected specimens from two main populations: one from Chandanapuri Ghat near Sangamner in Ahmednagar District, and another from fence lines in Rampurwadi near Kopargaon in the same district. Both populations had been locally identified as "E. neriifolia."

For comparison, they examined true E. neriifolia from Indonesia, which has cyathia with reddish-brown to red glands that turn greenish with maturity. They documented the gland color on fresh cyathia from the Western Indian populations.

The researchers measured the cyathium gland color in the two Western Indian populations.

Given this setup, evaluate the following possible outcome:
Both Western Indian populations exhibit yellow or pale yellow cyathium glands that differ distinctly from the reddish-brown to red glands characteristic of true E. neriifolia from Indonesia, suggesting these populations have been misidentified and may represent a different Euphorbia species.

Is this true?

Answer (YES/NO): NO